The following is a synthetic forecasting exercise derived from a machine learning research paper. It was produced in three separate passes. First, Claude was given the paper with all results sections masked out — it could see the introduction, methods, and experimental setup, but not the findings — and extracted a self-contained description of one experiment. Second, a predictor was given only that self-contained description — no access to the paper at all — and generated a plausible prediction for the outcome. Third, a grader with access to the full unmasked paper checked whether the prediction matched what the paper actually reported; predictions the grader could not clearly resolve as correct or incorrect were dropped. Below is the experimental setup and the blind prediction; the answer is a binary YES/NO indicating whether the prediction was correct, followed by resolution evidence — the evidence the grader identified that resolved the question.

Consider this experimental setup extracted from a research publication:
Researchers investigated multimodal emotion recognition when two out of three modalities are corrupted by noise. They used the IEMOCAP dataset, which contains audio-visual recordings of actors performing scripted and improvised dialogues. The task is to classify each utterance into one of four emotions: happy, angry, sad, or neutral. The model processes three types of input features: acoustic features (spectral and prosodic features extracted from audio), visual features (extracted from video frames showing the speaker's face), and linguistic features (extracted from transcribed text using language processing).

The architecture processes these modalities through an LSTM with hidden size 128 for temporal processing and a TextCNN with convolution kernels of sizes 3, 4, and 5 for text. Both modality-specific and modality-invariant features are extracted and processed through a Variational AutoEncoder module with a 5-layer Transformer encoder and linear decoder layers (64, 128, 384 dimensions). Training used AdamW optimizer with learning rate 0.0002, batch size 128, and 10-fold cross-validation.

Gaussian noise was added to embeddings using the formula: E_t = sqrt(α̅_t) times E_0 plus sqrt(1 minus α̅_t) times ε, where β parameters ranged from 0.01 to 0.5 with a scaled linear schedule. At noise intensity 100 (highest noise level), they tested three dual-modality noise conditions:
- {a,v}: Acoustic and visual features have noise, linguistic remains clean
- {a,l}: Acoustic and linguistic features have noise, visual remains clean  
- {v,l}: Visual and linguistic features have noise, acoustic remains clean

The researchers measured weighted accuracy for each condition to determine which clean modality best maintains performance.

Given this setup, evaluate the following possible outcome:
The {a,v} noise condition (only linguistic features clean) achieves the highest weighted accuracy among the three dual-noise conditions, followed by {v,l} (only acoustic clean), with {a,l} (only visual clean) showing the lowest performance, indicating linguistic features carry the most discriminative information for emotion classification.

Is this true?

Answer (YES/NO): YES